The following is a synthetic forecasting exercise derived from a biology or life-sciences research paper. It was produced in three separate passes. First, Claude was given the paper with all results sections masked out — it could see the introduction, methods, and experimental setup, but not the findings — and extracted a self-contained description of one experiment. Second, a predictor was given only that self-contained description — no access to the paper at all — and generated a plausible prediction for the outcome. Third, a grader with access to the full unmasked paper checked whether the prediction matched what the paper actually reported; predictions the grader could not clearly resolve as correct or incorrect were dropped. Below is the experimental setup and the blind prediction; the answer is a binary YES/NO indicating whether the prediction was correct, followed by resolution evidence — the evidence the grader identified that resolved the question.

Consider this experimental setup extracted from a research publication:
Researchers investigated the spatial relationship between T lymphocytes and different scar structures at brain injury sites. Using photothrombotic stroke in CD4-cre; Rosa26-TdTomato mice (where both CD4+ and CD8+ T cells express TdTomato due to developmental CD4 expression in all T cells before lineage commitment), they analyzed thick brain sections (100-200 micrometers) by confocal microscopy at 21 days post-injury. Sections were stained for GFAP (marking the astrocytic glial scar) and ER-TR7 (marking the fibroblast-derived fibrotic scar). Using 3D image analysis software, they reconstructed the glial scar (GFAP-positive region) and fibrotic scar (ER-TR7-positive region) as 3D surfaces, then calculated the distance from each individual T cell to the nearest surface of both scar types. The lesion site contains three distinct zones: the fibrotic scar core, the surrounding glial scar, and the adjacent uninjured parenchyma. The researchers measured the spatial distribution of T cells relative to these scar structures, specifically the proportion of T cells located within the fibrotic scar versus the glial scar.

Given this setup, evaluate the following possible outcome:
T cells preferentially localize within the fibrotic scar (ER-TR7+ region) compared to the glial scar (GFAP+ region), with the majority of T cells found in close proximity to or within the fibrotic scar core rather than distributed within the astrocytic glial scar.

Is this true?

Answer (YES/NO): YES